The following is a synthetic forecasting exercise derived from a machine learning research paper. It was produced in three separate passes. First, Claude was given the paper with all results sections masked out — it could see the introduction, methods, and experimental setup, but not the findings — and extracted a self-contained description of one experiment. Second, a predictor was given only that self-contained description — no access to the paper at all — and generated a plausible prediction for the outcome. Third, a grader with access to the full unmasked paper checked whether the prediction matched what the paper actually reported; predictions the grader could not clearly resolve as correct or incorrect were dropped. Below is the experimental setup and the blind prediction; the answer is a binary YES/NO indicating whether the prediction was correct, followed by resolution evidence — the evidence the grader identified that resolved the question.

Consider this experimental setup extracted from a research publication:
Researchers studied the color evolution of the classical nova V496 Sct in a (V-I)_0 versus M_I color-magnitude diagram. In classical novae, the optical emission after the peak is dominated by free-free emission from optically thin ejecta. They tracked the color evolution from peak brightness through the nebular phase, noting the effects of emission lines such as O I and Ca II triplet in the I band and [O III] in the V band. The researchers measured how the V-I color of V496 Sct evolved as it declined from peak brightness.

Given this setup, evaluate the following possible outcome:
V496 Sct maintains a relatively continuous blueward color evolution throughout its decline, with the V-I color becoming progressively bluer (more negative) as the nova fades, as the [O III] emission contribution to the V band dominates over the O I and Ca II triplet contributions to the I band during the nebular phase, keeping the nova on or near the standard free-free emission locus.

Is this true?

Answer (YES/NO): NO